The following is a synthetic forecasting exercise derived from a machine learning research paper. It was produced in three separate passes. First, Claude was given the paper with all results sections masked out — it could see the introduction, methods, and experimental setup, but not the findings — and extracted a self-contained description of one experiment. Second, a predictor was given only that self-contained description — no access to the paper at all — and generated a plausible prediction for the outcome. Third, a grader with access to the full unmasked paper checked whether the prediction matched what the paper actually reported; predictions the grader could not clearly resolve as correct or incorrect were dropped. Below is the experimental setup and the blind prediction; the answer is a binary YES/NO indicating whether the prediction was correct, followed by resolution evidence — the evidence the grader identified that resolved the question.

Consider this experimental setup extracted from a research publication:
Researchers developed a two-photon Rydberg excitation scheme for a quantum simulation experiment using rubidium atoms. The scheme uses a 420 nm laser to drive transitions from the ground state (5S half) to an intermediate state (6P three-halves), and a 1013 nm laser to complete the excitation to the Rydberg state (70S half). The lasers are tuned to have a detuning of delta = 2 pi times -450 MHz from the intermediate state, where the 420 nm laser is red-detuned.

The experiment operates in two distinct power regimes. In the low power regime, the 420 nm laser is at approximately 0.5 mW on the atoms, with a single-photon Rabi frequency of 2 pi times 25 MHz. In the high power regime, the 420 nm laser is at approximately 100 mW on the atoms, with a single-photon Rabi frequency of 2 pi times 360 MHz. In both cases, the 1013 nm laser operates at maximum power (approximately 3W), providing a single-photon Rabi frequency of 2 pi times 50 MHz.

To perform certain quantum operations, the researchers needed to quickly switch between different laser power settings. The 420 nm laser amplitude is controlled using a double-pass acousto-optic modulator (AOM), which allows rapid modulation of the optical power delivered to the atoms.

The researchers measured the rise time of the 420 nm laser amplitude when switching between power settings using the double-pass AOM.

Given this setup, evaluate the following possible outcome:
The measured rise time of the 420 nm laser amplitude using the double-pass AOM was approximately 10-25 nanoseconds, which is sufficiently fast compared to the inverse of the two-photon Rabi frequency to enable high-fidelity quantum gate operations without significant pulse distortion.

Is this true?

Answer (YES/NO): YES